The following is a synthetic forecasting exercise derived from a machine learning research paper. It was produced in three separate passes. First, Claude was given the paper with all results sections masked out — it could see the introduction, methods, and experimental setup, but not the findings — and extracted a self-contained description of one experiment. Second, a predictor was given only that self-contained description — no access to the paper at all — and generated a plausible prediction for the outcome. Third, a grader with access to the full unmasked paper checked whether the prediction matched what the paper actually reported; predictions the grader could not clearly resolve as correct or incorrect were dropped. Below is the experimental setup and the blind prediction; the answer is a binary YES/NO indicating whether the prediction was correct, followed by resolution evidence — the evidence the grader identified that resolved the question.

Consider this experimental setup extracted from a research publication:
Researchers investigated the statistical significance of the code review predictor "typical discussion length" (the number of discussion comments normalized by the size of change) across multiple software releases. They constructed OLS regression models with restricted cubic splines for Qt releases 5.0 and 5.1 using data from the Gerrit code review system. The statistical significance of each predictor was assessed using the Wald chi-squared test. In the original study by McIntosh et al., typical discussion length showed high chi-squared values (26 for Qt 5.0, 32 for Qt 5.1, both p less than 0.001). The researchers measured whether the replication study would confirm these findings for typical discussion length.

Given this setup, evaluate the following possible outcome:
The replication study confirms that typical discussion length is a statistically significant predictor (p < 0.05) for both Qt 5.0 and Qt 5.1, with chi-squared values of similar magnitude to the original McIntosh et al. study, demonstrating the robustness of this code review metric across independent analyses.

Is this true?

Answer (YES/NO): NO